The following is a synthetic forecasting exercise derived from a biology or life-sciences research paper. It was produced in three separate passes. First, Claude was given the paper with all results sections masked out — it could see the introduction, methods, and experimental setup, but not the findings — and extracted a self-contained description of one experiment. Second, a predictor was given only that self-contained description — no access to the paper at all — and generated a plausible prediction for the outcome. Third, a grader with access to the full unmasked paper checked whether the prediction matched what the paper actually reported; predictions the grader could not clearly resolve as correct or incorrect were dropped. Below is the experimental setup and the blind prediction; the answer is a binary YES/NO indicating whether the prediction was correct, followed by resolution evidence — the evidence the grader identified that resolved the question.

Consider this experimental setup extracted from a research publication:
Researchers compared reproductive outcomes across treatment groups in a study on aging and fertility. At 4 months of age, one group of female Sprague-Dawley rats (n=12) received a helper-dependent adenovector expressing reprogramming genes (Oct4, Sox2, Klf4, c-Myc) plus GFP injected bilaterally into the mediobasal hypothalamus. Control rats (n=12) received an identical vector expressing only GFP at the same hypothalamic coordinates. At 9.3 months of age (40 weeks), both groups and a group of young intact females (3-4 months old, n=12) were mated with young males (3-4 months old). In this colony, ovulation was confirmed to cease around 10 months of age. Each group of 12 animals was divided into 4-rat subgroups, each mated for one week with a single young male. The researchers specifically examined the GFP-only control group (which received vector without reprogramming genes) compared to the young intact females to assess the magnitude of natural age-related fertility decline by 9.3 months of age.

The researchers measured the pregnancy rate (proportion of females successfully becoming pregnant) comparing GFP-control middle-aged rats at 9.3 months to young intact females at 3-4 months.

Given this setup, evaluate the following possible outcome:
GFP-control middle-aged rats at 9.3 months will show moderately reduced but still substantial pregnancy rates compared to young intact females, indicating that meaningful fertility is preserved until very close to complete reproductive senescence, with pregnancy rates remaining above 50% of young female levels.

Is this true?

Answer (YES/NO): NO